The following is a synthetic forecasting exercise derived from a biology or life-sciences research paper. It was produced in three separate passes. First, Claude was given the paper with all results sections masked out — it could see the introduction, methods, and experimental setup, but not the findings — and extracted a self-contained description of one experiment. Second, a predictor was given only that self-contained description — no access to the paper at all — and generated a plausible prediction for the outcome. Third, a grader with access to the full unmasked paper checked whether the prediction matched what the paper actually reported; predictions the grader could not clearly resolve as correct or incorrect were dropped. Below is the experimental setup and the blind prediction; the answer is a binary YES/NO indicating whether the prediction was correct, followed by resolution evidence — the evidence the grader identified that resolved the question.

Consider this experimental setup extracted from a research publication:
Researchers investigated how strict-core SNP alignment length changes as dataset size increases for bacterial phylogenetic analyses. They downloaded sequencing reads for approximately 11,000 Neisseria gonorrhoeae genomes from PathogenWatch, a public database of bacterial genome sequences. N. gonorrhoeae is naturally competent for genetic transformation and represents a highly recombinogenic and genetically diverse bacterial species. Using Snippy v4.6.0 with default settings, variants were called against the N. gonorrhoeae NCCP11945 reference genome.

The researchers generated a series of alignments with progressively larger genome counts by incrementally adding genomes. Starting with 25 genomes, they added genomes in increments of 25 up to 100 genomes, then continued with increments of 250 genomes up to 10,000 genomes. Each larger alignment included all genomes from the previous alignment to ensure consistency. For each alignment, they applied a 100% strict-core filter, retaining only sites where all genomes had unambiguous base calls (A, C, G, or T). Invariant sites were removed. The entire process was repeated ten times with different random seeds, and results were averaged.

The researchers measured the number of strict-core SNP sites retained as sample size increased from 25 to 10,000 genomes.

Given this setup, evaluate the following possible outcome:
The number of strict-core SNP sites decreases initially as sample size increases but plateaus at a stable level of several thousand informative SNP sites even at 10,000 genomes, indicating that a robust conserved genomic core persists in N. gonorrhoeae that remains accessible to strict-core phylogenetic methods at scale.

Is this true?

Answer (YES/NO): NO